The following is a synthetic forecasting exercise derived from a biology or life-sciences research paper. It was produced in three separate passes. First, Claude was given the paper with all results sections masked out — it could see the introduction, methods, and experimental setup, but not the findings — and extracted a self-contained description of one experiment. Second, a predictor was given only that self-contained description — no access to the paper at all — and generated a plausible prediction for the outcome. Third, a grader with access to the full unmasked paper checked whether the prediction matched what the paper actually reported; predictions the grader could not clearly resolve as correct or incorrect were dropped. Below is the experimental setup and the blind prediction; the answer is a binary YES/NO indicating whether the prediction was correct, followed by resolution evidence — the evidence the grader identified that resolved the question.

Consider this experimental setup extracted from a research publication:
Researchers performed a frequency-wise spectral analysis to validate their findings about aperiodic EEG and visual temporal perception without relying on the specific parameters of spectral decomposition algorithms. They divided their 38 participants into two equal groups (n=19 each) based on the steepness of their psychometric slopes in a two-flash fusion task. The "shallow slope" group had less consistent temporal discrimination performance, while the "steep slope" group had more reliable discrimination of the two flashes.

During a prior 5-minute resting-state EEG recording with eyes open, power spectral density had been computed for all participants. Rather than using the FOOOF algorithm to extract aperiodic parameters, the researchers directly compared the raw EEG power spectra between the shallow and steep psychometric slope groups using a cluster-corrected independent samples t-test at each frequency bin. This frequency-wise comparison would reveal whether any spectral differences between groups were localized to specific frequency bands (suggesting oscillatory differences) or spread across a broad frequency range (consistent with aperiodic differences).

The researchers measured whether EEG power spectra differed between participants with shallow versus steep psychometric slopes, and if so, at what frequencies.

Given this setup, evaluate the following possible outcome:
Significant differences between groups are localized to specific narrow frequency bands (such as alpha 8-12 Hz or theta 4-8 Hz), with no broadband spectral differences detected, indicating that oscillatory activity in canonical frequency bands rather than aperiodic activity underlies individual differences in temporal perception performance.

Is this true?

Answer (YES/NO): NO